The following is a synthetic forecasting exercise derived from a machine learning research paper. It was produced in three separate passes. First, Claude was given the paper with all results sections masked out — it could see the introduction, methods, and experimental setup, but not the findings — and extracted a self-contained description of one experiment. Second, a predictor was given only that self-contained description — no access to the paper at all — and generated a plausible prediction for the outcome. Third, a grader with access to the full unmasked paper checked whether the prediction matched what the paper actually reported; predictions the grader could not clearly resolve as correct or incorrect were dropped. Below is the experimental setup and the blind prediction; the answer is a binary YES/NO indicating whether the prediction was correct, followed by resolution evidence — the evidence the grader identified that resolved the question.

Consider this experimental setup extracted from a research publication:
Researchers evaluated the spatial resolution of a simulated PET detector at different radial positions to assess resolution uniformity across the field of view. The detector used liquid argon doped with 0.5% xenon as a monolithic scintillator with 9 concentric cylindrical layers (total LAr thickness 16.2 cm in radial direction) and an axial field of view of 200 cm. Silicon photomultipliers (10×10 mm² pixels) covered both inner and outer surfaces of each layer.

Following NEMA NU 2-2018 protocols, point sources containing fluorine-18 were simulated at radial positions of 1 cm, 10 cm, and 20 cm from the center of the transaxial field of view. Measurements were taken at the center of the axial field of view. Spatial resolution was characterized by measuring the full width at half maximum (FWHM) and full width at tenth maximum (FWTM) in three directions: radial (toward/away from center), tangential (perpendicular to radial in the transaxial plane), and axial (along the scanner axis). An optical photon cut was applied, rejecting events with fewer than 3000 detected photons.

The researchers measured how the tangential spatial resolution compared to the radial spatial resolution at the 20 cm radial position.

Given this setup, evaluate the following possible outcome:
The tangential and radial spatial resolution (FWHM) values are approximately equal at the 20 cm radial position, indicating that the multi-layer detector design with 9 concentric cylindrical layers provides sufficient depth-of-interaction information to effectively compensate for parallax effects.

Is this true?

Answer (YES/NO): YES